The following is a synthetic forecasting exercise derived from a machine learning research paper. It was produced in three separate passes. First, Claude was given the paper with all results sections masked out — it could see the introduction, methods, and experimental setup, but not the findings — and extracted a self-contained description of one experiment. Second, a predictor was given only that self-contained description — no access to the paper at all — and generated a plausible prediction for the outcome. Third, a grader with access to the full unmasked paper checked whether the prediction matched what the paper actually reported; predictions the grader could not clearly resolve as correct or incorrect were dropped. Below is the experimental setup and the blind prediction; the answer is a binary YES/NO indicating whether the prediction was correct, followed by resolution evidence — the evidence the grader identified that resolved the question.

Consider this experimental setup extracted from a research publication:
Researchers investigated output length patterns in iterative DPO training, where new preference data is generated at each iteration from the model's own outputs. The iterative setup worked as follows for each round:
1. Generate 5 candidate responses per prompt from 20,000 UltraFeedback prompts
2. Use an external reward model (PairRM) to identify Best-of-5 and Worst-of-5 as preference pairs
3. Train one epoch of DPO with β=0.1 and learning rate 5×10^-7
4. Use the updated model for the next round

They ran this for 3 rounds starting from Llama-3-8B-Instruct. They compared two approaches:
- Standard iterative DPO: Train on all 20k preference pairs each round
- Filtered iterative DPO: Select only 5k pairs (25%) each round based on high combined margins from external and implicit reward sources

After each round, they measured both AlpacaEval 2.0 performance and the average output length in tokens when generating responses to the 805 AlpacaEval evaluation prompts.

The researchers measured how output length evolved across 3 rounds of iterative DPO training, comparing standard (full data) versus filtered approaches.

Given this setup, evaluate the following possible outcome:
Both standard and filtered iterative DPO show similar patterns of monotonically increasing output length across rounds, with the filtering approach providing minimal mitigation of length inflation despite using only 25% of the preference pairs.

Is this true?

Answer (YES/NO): NO